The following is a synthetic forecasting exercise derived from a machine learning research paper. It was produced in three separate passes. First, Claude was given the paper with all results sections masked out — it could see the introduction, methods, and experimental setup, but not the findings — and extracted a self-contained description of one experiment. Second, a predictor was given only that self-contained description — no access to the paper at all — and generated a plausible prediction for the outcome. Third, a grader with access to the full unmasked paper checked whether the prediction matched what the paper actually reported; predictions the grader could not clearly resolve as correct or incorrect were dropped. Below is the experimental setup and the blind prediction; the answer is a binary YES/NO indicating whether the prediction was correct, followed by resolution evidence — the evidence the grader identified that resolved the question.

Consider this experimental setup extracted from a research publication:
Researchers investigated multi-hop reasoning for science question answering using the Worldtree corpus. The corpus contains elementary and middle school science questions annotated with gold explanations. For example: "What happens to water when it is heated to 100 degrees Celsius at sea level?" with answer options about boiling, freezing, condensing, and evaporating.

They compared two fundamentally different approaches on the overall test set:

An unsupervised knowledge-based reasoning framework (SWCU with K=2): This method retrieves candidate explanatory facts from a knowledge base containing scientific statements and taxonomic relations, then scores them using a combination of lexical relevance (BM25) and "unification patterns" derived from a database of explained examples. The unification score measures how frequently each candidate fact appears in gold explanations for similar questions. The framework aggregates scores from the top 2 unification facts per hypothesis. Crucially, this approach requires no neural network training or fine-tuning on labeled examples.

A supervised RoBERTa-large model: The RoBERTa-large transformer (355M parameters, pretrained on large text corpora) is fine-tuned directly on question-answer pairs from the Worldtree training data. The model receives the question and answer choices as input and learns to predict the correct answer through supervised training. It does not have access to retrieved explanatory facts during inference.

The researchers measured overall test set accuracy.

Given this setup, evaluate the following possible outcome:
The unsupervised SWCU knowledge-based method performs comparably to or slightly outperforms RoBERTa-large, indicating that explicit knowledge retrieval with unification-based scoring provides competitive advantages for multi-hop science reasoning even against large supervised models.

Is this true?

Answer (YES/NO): YES